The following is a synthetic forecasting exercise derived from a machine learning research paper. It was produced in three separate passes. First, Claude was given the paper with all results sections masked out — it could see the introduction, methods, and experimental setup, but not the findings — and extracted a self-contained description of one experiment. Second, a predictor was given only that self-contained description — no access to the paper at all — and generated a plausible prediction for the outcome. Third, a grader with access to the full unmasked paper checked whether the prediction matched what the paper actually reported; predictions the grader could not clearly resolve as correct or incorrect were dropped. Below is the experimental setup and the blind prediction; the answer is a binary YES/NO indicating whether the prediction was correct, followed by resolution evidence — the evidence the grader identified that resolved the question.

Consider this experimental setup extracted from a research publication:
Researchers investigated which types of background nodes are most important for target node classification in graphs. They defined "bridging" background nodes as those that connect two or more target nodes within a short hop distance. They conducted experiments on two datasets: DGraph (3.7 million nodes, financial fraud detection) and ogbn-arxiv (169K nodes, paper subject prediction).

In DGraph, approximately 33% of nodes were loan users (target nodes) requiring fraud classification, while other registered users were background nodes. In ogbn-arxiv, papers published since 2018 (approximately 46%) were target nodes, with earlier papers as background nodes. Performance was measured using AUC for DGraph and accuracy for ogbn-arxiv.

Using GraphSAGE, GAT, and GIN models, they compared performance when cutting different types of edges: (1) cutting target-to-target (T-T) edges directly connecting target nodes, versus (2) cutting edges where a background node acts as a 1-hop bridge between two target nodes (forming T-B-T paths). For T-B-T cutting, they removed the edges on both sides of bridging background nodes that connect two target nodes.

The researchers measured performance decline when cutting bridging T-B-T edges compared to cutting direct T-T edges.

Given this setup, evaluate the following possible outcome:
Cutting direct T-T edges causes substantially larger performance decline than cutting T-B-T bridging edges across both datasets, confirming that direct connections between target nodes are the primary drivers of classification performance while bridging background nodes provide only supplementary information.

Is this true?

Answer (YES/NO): NO